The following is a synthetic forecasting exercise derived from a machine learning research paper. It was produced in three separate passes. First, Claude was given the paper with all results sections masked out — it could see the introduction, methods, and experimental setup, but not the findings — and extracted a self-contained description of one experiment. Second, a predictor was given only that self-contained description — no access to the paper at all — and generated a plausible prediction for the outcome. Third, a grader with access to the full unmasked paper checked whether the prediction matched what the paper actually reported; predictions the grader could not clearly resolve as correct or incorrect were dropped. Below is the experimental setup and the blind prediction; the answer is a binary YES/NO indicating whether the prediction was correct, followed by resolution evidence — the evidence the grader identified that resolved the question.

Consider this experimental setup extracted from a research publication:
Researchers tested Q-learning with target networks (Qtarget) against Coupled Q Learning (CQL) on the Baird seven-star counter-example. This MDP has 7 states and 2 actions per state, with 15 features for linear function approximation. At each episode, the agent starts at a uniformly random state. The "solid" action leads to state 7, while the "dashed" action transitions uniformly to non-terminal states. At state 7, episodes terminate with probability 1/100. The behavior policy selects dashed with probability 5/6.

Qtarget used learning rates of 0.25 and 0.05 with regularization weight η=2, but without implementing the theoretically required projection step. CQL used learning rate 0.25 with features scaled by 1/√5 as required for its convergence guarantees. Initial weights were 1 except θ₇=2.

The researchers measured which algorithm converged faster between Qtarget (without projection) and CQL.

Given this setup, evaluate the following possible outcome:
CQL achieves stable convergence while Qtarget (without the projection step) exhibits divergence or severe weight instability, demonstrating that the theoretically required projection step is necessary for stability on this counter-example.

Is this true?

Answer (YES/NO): NO